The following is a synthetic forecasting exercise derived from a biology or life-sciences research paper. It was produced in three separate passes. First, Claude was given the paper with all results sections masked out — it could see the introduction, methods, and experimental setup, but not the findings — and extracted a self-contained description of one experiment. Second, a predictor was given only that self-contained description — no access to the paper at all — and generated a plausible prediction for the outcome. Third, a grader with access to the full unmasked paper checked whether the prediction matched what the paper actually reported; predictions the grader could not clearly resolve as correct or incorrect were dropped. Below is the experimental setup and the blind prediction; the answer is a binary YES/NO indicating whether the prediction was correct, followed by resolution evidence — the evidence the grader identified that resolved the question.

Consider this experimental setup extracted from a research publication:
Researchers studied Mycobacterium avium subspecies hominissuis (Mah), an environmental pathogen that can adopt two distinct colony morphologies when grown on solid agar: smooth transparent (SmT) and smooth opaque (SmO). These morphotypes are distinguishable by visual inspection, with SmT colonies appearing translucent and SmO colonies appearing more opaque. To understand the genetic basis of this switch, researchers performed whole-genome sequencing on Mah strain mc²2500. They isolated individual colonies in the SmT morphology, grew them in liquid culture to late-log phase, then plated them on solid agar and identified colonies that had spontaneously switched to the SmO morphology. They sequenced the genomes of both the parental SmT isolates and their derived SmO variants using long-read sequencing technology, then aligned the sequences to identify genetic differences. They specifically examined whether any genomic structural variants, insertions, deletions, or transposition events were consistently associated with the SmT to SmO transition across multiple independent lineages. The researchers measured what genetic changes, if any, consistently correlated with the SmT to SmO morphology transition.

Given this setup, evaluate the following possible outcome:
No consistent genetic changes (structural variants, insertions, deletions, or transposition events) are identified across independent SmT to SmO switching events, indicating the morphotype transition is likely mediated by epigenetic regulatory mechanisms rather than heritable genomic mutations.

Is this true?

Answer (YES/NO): NO